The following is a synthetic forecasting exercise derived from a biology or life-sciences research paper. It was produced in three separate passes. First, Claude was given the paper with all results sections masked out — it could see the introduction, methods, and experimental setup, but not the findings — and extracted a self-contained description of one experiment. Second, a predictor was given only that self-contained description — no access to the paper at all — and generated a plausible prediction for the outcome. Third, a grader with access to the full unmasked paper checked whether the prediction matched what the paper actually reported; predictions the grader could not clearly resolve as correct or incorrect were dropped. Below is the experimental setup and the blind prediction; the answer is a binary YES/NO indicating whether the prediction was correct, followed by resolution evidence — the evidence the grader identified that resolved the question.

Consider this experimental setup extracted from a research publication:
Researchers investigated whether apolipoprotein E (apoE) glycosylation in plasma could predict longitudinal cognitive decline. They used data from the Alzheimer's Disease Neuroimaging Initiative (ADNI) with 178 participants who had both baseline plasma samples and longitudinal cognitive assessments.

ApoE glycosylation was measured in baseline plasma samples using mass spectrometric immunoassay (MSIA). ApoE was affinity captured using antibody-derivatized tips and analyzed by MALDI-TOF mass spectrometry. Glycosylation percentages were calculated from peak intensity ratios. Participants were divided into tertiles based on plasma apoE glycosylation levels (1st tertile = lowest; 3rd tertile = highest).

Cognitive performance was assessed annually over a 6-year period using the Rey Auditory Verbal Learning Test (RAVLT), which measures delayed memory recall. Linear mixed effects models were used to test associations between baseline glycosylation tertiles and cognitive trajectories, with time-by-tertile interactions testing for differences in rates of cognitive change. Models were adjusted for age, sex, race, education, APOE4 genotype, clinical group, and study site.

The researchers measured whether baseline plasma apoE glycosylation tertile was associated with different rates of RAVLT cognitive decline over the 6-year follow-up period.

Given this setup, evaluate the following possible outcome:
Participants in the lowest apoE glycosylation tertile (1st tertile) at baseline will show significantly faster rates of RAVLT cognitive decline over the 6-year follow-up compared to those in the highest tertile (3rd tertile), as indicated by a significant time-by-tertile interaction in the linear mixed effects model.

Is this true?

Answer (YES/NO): YES